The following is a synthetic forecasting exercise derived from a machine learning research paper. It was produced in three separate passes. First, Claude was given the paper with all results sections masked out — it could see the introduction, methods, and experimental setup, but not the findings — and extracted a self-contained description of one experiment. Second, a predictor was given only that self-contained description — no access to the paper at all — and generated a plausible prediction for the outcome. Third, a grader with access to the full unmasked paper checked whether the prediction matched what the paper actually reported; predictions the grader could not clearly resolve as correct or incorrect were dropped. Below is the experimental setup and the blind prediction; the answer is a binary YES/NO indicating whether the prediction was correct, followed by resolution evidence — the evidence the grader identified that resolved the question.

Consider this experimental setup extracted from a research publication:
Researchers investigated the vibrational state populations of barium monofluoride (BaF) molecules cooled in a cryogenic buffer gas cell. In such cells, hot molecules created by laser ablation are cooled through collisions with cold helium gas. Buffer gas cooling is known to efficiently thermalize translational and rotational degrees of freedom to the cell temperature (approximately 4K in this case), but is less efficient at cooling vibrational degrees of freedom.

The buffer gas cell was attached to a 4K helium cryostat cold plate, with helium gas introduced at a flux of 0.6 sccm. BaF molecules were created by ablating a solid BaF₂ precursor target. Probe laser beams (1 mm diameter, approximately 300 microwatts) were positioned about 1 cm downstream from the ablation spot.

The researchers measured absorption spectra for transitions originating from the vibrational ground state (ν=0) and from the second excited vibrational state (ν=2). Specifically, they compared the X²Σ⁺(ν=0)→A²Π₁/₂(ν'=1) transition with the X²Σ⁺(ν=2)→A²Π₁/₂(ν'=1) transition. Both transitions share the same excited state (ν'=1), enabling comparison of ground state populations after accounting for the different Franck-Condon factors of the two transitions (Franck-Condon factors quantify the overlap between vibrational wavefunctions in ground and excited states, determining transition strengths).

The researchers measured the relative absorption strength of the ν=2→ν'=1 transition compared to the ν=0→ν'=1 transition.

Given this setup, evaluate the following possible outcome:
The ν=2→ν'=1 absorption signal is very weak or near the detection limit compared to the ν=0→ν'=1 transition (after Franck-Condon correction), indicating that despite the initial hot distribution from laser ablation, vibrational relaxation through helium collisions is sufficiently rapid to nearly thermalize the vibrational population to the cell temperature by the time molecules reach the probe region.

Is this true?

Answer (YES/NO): NO